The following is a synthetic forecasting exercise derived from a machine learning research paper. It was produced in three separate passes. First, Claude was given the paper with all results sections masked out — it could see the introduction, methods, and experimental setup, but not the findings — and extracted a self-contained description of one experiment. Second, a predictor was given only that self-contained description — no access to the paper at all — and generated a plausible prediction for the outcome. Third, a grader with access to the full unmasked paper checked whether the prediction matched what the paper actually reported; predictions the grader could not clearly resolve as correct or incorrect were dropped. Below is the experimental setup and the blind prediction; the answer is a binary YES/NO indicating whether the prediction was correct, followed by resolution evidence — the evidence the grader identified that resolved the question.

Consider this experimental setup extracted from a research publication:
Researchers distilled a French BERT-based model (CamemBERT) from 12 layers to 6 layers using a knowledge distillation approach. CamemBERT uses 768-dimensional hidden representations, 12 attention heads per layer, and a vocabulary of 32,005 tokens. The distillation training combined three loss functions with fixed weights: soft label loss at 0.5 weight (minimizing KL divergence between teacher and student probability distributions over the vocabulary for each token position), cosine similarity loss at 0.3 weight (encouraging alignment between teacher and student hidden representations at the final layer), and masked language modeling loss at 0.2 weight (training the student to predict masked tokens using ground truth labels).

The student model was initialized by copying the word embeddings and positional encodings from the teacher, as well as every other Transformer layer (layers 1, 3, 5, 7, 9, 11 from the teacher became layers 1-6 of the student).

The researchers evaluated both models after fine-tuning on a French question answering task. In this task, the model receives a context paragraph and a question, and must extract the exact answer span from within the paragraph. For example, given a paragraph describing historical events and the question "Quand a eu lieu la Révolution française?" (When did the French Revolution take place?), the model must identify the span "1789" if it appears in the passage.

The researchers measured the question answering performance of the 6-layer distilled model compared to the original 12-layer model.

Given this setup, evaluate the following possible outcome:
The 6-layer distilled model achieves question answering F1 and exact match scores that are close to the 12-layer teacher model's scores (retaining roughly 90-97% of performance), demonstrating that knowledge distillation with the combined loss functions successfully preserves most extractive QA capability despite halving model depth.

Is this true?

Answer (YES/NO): NO